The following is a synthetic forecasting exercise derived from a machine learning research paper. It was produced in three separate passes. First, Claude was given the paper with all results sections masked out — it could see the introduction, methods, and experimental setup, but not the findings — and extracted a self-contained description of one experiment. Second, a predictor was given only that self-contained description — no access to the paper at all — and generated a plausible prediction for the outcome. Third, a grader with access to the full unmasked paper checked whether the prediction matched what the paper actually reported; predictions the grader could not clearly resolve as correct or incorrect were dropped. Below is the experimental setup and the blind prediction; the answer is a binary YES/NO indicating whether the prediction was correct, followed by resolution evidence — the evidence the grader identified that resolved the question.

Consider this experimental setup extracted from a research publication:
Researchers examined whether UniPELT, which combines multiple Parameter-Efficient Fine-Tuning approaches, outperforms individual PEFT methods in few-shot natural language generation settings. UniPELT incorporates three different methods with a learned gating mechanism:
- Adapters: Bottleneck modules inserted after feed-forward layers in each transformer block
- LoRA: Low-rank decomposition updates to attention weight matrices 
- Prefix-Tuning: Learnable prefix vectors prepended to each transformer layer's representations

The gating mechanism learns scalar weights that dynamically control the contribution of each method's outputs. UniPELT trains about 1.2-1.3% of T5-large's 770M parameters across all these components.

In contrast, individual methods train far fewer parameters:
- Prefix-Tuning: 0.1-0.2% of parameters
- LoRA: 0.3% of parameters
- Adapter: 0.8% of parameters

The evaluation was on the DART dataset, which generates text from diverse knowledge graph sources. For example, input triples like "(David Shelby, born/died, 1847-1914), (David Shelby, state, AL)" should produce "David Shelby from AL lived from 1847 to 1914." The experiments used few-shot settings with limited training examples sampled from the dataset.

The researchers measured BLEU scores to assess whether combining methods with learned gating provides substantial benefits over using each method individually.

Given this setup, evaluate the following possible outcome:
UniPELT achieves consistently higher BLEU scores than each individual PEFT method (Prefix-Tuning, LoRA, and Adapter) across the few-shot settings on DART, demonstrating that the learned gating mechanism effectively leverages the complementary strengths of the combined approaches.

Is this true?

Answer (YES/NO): NO